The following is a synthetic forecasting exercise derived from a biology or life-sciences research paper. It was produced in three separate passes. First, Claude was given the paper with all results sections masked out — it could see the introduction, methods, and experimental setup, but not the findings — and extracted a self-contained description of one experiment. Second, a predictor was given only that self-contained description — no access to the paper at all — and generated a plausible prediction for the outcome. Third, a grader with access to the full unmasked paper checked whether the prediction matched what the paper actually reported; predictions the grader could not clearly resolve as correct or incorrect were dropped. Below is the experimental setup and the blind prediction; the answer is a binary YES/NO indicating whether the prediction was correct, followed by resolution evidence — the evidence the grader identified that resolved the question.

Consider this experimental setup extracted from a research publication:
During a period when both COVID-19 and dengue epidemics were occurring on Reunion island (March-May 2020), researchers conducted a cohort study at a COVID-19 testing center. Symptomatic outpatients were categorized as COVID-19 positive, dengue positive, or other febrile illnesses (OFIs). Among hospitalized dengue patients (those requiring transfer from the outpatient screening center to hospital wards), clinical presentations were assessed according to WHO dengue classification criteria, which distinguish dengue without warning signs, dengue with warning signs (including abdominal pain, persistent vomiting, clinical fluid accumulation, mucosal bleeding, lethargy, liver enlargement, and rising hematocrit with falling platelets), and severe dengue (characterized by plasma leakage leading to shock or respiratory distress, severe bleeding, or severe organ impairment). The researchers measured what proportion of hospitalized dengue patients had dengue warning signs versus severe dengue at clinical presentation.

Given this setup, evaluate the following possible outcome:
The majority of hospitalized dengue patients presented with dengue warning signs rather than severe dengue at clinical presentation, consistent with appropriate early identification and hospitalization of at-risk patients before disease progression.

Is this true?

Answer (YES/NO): YES